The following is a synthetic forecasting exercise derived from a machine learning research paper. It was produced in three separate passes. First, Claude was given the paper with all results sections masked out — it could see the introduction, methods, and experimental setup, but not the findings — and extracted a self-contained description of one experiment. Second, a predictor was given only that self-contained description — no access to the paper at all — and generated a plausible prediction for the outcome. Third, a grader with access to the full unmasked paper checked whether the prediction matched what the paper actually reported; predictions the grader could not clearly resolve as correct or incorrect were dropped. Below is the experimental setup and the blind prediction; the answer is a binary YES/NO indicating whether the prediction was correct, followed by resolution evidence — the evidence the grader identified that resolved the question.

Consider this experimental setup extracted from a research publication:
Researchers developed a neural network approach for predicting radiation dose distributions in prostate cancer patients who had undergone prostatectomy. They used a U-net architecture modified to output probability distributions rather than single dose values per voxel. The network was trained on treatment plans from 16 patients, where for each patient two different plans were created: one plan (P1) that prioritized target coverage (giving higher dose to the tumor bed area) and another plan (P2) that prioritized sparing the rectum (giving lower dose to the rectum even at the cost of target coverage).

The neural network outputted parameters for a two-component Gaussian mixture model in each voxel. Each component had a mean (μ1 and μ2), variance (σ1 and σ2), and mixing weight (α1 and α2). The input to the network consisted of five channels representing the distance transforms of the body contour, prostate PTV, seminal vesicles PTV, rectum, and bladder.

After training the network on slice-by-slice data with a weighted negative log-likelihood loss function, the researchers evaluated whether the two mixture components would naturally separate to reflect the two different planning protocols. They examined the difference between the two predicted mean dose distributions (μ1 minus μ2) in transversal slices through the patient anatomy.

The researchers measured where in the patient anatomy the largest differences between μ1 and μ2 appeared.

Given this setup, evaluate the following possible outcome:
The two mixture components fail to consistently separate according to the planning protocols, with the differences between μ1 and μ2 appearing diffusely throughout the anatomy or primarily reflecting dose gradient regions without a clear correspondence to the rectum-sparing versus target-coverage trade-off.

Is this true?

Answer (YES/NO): NO